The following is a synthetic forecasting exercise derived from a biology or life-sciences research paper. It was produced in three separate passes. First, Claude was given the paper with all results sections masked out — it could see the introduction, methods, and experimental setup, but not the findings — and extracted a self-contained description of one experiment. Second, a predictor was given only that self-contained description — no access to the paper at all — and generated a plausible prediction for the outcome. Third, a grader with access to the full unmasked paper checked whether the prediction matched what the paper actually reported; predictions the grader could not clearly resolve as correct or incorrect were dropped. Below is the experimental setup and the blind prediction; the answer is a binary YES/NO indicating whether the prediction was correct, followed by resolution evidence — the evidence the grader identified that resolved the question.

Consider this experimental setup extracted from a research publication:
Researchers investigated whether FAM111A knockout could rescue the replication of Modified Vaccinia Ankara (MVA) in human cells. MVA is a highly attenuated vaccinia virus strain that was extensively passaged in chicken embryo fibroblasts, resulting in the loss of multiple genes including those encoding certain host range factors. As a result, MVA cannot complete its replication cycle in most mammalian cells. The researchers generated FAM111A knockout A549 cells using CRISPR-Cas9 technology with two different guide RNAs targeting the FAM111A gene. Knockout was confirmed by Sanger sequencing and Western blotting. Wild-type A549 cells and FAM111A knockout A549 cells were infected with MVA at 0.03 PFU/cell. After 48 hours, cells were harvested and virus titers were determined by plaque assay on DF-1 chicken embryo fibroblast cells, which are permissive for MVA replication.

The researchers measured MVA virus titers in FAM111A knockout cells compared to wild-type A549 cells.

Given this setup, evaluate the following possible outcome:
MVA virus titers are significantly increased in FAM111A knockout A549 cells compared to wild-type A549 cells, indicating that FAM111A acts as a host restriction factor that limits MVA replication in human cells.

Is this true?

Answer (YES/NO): YES